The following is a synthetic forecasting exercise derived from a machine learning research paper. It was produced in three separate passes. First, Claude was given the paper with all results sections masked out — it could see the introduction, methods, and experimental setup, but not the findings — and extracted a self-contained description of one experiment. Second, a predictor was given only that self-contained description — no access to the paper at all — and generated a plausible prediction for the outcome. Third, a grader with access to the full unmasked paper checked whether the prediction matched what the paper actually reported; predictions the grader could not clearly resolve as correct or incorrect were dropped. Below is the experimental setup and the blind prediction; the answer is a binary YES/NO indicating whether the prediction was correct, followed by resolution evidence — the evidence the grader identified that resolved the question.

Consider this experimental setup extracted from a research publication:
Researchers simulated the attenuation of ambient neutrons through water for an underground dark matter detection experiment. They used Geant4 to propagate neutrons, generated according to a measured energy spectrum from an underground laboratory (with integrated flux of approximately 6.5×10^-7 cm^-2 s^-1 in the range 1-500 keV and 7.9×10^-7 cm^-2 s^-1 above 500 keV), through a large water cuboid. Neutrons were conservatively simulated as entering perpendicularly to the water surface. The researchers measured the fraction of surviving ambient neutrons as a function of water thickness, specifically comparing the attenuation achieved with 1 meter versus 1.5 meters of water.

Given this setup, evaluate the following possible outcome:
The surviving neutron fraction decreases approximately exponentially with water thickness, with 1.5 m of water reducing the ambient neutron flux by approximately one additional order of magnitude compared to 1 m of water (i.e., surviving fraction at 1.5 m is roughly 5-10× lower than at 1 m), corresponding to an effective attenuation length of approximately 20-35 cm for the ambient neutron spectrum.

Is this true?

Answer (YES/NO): NO